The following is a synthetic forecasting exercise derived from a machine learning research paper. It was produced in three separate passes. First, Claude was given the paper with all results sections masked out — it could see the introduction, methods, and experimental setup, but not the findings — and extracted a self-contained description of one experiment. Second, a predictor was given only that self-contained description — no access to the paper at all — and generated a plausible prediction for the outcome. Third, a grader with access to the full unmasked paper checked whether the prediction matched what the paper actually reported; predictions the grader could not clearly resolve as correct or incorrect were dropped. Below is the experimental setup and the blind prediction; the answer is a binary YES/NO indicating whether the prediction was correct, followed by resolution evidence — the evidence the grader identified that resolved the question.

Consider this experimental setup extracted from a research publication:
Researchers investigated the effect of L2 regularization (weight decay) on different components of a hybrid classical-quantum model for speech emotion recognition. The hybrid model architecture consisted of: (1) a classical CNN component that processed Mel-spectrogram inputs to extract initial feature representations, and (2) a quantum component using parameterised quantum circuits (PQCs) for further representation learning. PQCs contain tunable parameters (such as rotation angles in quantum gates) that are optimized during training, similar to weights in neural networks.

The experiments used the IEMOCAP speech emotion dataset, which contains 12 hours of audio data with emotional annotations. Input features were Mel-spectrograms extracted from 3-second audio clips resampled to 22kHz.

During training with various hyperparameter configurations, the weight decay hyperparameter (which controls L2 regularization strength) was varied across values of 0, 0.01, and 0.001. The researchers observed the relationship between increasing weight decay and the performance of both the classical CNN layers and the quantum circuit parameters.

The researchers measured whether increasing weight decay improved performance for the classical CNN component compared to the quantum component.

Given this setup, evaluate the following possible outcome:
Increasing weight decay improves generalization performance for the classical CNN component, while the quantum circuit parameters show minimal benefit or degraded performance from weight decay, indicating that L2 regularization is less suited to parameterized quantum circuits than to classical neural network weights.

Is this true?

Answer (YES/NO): YES